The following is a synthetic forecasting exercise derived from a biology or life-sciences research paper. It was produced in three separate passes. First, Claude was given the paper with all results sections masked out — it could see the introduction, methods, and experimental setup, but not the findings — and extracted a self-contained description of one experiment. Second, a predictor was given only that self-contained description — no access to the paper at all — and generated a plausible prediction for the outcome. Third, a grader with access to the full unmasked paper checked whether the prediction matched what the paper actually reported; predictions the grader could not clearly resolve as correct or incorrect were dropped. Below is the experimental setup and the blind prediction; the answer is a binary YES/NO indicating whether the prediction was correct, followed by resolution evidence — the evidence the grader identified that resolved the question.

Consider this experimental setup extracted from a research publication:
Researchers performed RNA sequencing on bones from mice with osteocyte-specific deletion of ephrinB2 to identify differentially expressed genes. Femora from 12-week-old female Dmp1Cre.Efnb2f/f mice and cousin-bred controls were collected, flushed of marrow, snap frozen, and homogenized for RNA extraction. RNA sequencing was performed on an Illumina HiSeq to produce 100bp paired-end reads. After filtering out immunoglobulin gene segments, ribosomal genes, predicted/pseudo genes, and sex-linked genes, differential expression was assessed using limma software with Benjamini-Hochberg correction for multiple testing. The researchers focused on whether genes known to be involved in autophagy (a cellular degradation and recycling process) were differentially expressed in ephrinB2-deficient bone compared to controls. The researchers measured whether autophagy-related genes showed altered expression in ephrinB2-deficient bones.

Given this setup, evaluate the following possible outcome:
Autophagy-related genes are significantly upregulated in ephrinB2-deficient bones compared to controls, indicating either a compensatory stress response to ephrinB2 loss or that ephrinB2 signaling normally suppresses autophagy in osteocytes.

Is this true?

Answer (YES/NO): YES